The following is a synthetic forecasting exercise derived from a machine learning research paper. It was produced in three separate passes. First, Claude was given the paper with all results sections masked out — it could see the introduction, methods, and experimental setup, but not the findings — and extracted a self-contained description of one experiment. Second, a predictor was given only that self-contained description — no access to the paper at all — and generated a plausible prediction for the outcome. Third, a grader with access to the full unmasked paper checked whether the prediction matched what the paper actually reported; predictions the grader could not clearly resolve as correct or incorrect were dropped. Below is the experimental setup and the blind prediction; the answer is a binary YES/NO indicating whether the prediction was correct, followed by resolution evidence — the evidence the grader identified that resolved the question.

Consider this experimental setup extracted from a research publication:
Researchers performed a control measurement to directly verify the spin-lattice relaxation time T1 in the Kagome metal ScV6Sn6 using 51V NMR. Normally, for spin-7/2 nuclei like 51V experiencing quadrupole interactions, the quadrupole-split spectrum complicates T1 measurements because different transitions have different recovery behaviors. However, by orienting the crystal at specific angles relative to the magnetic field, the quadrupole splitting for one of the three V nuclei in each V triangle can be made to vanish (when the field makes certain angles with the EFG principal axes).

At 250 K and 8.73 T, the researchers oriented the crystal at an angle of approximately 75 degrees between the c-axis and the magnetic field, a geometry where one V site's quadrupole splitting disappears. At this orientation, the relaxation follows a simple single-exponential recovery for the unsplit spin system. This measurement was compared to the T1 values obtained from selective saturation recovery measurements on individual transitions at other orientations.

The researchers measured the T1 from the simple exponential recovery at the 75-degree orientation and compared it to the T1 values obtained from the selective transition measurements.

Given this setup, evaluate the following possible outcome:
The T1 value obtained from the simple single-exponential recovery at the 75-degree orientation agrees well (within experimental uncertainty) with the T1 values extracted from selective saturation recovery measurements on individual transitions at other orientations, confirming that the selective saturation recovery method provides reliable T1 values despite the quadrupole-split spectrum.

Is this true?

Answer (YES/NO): YES